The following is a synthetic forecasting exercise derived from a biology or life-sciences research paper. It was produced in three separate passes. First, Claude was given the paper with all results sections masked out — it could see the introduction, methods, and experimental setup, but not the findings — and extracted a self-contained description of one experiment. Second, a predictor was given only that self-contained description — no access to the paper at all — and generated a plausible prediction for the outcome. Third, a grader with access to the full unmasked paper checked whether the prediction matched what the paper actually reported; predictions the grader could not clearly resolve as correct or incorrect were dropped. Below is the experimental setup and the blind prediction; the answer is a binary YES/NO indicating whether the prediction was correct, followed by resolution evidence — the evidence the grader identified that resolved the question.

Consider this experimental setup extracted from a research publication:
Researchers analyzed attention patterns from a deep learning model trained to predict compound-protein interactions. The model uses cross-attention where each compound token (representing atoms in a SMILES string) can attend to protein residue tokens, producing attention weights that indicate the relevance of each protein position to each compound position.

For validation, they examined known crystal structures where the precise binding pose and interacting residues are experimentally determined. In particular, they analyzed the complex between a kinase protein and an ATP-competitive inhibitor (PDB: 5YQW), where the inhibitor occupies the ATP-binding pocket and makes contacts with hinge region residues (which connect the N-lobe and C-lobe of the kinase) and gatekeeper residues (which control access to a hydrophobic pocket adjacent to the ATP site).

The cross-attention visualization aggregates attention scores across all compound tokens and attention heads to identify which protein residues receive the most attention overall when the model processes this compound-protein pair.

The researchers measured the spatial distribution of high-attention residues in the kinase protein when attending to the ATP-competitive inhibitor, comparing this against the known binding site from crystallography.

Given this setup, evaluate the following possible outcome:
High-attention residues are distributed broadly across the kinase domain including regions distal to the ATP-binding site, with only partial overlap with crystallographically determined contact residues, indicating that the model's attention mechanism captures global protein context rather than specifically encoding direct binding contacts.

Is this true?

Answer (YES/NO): NO